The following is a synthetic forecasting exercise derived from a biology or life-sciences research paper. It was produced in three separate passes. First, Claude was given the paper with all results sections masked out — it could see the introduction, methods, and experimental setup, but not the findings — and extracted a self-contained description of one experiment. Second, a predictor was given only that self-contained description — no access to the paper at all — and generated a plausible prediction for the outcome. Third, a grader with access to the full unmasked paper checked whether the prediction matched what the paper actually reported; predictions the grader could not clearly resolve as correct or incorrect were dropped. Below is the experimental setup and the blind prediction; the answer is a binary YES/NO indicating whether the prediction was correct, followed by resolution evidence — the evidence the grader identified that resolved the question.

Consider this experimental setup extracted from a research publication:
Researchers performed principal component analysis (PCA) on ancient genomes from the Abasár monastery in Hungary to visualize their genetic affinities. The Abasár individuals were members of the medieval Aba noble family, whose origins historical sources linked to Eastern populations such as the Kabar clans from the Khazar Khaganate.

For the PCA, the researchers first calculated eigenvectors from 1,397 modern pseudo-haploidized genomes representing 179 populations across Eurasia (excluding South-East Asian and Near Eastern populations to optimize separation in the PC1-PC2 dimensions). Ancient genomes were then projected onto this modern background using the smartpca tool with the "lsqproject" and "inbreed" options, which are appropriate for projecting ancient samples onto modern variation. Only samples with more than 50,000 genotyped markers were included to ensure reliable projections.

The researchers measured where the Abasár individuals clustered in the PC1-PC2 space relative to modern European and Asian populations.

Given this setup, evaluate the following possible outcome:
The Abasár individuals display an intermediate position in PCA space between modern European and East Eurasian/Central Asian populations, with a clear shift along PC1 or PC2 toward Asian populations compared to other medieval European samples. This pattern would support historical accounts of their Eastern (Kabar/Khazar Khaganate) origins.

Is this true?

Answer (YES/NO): YES